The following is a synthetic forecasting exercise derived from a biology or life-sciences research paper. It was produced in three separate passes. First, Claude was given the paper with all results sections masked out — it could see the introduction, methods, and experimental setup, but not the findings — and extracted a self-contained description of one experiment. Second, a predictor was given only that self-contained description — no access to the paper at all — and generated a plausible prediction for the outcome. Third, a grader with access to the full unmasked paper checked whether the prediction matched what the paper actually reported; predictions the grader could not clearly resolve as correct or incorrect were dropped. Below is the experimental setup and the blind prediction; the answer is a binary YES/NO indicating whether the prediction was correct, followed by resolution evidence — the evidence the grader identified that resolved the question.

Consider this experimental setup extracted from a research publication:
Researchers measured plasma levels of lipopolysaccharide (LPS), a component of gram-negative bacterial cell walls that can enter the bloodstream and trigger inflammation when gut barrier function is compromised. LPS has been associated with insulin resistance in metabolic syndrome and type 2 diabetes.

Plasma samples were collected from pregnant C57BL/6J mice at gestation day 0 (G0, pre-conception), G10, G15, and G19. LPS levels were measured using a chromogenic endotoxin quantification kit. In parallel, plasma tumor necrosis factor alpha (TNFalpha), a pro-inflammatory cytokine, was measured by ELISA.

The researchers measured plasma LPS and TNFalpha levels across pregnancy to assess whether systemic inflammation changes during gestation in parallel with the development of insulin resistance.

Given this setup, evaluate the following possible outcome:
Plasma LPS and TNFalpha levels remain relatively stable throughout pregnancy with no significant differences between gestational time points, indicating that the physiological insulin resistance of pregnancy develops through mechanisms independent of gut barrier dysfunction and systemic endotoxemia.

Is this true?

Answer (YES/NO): NO